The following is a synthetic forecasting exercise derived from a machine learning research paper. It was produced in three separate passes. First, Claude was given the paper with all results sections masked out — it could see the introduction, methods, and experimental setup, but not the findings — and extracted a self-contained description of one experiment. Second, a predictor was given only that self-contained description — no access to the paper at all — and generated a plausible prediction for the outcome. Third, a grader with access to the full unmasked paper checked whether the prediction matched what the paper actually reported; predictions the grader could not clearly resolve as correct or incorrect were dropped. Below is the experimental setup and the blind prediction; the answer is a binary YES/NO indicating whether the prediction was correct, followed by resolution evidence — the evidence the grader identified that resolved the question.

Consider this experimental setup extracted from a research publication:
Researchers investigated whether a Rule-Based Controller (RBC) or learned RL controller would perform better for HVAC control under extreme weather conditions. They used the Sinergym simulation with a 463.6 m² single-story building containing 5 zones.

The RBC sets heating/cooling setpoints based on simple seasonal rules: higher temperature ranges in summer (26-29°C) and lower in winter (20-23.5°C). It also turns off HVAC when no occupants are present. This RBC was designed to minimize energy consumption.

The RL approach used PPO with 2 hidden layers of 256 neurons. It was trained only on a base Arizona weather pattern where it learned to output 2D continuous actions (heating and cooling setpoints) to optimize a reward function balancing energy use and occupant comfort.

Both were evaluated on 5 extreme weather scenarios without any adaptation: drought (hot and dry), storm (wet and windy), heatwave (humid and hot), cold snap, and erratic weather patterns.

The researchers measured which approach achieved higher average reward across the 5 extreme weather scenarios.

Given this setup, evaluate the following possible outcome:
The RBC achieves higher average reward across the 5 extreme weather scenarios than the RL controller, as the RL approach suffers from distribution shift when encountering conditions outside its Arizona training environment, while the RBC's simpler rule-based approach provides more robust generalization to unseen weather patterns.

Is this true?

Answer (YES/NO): NO